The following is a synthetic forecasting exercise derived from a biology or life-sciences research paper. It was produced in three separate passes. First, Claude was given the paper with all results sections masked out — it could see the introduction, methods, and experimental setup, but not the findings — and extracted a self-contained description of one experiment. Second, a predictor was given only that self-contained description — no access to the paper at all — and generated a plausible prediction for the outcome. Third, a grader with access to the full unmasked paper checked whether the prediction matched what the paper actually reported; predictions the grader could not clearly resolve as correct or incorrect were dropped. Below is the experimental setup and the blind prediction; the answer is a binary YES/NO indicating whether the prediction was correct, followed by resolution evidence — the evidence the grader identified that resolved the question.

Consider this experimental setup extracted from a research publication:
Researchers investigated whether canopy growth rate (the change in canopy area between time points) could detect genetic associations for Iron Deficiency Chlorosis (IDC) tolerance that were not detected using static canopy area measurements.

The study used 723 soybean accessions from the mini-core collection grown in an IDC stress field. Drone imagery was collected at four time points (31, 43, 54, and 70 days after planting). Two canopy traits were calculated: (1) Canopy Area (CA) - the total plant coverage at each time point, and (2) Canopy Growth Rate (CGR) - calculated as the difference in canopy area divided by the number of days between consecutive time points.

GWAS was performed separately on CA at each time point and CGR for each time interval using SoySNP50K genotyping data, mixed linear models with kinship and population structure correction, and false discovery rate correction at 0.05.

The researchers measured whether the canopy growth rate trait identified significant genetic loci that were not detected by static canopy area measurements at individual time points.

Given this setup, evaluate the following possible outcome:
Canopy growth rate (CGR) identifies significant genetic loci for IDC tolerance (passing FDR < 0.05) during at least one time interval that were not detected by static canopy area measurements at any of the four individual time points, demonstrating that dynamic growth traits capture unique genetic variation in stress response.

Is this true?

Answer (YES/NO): YES